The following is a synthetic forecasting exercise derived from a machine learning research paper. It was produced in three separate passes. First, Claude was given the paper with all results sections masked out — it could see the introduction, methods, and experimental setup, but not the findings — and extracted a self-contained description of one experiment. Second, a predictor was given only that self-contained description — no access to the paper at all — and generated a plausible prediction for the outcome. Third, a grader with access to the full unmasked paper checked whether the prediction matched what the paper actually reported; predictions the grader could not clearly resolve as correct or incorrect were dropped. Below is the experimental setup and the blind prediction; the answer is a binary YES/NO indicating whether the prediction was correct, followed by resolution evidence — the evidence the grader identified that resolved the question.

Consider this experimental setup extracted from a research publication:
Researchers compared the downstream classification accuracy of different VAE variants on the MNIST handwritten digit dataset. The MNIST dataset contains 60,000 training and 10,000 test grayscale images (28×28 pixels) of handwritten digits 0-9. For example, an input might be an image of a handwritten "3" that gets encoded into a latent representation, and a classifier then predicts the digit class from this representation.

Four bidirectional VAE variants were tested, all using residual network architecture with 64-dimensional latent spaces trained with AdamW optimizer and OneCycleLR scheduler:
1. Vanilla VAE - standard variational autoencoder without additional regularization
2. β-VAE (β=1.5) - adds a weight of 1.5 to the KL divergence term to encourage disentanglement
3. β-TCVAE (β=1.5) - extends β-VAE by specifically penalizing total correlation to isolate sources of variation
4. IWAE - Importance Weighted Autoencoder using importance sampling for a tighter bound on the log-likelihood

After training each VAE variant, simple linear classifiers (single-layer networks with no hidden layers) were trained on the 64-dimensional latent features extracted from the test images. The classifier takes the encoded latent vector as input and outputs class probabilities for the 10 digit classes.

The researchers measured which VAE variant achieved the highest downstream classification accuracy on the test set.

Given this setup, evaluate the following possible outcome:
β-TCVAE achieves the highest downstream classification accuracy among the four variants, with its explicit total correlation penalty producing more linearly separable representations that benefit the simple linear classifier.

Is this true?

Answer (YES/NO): YES